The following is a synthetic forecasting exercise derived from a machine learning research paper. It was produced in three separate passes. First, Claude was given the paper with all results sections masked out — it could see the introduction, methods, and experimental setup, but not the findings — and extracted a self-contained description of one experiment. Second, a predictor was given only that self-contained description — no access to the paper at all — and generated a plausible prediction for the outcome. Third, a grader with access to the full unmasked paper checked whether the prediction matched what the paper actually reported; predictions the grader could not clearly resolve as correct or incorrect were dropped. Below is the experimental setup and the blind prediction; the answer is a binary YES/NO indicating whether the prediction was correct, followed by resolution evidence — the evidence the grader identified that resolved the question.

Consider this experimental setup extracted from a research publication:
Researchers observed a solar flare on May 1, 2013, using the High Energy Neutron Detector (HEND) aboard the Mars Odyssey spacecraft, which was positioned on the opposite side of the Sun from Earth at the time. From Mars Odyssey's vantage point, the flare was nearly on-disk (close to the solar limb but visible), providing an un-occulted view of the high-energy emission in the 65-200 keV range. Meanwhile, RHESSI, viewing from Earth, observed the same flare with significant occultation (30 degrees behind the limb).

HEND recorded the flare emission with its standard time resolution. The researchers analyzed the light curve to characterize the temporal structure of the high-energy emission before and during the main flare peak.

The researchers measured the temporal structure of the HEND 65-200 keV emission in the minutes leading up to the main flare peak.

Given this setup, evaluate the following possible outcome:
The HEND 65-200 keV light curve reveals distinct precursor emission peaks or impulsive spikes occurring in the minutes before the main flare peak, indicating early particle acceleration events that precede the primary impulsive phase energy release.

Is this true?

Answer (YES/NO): YES